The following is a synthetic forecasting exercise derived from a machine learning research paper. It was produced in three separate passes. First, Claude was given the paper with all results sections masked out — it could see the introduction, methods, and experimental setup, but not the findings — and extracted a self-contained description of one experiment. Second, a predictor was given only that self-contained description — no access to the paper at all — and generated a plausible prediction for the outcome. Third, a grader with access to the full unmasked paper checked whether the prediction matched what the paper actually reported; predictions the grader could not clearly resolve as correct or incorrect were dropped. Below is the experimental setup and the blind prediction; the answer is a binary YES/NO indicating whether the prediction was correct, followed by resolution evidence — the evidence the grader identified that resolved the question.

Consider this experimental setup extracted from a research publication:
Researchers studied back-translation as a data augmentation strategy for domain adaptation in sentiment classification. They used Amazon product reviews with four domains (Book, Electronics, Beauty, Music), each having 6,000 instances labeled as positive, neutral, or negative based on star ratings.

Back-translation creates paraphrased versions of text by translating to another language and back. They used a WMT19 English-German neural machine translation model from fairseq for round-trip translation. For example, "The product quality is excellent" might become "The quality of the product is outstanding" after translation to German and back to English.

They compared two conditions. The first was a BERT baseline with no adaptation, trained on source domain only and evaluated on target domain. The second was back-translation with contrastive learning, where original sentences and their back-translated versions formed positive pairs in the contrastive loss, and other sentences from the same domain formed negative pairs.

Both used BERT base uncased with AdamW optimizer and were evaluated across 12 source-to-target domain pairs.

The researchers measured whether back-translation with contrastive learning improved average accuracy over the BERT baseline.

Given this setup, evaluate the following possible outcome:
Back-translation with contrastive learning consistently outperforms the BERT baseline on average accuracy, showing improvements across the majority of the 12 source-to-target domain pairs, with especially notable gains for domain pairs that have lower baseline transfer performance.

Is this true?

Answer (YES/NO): NO